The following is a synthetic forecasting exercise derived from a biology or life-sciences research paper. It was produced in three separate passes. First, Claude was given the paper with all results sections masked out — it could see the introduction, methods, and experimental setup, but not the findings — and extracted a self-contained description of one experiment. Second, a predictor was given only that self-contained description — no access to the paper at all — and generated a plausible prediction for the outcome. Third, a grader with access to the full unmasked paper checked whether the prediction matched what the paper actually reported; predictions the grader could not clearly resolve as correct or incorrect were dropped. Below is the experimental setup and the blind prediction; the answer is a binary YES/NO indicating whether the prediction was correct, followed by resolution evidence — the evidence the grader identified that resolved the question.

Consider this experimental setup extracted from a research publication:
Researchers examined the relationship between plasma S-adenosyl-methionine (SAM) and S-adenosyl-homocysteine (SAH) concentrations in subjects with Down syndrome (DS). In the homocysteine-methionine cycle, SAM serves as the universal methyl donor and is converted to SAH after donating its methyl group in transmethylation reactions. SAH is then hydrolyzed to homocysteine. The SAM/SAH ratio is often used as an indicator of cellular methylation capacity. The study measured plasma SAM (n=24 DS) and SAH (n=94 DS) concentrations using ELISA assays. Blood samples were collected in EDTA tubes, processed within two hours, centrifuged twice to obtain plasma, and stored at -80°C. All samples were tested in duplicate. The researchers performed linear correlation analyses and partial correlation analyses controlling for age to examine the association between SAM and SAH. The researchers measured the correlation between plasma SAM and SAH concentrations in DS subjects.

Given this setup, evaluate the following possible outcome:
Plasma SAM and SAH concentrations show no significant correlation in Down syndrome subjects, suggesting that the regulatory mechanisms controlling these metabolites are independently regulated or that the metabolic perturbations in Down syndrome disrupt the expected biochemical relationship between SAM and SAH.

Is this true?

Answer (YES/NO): YES